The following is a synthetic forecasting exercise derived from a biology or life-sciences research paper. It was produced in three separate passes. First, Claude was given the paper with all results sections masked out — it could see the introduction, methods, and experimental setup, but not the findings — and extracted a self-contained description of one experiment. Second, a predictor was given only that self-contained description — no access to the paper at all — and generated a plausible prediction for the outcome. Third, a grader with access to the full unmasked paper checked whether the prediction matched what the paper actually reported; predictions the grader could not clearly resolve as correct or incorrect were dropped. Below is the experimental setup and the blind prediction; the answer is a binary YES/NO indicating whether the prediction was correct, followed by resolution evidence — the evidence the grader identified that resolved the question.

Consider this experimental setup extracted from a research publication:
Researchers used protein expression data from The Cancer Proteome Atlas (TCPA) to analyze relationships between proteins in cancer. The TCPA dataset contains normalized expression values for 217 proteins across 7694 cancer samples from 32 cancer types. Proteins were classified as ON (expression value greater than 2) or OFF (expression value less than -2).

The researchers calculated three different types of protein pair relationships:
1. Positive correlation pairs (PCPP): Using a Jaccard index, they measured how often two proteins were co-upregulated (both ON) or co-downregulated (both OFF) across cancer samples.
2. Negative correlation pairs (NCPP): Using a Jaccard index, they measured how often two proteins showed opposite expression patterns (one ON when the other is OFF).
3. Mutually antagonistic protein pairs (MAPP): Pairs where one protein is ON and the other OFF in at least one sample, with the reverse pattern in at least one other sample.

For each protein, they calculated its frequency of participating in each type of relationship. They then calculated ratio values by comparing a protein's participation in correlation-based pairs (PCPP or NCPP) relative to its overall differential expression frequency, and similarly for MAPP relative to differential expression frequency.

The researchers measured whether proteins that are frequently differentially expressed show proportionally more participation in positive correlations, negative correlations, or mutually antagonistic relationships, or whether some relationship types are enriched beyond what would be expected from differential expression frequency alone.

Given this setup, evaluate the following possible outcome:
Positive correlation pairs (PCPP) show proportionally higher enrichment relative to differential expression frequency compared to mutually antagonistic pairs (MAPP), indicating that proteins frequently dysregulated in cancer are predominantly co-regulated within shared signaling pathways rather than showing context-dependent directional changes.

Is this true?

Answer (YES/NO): NO